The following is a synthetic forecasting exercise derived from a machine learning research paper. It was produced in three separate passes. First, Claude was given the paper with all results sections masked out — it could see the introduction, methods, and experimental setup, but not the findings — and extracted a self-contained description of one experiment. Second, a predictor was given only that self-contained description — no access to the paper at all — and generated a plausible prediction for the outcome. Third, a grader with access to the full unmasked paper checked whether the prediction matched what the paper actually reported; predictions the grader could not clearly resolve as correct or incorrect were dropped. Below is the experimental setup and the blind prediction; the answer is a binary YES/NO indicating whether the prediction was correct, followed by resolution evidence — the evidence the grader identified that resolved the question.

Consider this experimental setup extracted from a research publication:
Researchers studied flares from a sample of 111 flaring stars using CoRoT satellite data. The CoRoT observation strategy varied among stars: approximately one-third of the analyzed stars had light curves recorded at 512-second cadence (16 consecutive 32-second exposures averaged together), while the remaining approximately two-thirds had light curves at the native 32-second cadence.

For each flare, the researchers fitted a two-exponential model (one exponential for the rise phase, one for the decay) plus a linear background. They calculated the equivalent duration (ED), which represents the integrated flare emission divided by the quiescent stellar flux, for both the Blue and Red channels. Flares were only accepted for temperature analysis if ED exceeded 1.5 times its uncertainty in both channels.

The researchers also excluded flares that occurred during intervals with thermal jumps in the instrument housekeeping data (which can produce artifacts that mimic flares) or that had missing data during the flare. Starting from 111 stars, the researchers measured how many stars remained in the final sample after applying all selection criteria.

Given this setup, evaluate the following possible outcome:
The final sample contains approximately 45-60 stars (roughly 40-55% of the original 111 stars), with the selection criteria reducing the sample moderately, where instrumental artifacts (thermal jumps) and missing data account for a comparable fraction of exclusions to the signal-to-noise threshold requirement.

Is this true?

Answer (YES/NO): NO